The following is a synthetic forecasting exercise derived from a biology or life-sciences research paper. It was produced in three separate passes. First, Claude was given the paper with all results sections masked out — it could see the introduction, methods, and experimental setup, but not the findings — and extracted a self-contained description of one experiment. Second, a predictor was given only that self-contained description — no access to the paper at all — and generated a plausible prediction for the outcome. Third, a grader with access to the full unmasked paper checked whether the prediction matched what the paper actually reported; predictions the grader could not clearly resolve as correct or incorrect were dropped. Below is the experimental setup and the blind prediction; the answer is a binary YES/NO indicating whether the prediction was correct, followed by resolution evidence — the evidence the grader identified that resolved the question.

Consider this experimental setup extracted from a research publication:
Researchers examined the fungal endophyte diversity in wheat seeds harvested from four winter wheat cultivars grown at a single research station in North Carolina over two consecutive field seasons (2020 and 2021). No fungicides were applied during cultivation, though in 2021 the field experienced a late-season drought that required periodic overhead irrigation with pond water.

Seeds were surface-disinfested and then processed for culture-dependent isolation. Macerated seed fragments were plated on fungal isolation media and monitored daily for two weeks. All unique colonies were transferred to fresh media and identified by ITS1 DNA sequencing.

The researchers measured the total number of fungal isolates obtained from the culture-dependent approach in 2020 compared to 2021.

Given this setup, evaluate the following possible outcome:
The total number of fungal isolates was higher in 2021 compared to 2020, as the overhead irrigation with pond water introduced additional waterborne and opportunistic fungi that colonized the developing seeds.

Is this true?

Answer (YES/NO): NO